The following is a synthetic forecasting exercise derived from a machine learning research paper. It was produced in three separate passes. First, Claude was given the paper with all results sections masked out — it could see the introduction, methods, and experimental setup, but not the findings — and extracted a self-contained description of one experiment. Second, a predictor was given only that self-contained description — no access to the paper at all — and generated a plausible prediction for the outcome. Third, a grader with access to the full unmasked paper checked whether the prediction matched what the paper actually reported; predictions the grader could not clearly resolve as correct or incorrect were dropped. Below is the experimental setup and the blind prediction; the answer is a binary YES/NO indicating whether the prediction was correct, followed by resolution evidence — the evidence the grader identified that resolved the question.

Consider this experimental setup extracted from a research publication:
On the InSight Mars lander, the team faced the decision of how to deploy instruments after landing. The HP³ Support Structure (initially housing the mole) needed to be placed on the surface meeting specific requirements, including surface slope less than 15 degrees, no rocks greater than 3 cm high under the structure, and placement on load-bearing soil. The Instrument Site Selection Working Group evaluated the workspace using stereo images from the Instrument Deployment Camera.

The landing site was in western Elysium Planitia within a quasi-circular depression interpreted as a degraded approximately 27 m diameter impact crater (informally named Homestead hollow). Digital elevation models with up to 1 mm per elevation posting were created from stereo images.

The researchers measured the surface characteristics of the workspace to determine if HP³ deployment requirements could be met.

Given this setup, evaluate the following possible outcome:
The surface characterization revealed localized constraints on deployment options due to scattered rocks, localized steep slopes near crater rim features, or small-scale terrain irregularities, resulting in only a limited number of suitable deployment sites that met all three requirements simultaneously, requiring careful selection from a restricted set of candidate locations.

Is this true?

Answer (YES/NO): NO